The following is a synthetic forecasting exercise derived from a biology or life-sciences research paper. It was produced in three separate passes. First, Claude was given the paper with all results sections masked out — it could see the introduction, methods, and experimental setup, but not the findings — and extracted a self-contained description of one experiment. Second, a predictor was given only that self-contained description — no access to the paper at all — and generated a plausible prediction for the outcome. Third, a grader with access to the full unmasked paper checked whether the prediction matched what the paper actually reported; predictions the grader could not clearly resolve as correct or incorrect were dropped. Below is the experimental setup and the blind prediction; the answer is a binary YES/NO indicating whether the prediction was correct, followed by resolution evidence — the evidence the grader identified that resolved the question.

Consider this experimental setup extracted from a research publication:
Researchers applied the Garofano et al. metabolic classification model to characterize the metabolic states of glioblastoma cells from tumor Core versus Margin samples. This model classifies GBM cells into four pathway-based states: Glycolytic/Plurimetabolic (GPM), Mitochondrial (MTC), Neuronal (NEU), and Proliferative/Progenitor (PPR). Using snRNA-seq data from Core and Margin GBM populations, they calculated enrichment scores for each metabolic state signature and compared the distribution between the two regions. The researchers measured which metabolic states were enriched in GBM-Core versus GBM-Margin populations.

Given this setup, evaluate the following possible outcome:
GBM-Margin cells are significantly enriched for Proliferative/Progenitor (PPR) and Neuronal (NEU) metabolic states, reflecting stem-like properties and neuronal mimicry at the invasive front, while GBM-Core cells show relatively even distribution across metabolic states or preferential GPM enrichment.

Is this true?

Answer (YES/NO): NO